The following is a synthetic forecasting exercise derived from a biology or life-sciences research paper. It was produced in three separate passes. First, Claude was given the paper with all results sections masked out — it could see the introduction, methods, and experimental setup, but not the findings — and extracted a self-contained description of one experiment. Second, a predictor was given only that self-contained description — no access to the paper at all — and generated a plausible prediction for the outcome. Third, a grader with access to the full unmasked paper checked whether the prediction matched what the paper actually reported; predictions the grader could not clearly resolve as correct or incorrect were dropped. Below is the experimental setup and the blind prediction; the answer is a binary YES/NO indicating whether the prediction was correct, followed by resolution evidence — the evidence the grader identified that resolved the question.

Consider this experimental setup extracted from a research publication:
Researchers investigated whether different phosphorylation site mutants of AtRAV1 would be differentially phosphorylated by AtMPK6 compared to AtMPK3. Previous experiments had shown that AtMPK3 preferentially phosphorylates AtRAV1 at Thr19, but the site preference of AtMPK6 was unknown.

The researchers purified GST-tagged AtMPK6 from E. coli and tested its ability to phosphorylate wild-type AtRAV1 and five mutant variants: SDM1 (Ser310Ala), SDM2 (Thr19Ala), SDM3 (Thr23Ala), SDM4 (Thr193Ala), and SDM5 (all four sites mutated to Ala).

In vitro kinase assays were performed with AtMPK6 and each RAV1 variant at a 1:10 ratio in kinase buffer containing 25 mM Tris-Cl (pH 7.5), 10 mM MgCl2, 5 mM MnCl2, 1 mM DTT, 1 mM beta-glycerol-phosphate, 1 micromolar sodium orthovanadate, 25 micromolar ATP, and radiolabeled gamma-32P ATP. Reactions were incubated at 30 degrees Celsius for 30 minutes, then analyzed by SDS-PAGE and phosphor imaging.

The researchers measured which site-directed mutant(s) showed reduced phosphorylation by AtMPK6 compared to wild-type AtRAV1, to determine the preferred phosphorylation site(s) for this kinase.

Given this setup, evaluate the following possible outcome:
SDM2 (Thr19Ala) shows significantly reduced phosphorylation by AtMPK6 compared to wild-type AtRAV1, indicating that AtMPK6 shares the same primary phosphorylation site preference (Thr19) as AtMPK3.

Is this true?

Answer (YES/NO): NO